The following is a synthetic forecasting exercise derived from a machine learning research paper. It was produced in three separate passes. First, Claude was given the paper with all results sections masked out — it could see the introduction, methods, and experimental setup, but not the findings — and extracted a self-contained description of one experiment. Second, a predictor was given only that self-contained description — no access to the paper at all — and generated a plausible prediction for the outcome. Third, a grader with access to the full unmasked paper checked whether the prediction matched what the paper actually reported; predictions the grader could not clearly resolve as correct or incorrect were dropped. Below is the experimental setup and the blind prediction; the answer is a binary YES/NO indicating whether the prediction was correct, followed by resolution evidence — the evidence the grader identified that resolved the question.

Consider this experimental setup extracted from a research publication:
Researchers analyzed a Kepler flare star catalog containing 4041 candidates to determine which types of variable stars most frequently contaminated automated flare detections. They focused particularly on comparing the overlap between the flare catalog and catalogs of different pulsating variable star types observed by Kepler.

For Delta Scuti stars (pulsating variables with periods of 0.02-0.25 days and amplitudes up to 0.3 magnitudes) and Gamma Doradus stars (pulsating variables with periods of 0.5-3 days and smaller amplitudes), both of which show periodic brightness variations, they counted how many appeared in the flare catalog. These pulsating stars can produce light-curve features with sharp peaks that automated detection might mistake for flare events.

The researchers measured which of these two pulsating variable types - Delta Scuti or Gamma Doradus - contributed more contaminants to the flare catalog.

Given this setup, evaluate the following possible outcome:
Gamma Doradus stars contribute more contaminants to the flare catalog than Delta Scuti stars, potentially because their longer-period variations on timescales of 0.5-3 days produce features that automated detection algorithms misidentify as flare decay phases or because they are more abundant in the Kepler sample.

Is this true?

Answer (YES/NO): NO